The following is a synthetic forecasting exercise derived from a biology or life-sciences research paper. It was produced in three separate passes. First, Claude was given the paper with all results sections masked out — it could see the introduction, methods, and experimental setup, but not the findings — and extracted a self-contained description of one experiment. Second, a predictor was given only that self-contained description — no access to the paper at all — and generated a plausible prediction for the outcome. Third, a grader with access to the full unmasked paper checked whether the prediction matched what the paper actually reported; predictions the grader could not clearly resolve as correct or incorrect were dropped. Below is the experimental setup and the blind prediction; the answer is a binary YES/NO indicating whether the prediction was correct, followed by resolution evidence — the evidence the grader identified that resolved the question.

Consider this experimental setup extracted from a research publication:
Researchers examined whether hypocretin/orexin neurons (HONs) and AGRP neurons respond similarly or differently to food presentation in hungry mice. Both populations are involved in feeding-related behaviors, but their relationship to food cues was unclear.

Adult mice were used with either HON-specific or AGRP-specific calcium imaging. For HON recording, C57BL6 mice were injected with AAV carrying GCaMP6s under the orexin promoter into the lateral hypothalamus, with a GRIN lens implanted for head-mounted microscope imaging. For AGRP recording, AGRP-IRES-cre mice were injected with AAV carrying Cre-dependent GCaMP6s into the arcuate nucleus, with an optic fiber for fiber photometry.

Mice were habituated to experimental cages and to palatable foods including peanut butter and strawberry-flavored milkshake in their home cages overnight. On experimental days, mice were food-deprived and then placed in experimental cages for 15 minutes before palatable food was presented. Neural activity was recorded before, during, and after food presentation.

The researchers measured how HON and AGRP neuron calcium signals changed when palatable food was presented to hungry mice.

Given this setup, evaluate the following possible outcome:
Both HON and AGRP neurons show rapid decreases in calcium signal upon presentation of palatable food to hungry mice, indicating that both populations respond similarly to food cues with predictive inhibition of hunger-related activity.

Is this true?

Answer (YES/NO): NO